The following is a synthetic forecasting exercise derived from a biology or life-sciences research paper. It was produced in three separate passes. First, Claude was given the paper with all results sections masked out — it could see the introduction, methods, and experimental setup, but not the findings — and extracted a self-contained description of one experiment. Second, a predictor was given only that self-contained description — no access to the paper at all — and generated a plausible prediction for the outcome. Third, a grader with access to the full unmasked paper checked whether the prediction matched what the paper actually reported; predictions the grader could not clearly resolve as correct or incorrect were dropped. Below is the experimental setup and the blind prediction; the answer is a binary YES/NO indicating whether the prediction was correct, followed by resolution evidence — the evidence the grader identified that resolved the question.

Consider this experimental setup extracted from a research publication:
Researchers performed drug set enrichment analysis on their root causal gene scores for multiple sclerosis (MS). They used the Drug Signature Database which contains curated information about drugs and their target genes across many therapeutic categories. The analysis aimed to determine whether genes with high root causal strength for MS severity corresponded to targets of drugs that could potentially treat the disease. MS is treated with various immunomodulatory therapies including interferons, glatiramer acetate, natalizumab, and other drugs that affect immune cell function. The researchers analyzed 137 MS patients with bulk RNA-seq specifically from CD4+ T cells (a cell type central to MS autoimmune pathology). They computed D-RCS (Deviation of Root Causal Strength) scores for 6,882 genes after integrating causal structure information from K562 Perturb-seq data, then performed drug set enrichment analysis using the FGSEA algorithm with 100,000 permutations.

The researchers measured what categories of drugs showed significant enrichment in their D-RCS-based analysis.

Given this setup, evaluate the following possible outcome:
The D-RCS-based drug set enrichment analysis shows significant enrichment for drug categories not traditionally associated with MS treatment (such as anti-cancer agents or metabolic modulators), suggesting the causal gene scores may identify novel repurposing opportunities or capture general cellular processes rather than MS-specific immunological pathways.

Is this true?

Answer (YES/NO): NO